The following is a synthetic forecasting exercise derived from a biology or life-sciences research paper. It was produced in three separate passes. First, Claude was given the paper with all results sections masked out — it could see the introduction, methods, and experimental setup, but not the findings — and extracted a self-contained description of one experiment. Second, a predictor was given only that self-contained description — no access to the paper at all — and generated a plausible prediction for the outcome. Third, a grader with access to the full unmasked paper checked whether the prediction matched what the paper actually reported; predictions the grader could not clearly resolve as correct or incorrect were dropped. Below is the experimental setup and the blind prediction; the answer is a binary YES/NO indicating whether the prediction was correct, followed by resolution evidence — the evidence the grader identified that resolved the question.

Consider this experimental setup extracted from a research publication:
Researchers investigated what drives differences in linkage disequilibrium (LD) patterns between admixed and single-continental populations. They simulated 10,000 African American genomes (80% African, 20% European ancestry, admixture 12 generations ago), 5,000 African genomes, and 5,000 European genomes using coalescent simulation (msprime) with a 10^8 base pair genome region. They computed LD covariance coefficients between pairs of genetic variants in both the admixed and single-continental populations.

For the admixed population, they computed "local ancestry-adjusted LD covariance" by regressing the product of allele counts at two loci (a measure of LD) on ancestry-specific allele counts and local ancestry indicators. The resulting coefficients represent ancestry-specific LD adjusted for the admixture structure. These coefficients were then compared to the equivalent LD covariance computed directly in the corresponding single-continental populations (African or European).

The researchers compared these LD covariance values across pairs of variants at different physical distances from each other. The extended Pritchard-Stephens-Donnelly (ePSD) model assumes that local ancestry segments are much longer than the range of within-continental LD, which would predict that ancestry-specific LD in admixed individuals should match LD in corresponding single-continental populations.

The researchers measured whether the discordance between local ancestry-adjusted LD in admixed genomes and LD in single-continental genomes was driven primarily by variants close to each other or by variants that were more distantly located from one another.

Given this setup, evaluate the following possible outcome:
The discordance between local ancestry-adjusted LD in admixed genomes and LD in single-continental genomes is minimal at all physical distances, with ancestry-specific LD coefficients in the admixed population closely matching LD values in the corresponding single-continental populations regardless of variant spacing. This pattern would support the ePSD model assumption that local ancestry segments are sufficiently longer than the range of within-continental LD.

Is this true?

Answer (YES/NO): NO